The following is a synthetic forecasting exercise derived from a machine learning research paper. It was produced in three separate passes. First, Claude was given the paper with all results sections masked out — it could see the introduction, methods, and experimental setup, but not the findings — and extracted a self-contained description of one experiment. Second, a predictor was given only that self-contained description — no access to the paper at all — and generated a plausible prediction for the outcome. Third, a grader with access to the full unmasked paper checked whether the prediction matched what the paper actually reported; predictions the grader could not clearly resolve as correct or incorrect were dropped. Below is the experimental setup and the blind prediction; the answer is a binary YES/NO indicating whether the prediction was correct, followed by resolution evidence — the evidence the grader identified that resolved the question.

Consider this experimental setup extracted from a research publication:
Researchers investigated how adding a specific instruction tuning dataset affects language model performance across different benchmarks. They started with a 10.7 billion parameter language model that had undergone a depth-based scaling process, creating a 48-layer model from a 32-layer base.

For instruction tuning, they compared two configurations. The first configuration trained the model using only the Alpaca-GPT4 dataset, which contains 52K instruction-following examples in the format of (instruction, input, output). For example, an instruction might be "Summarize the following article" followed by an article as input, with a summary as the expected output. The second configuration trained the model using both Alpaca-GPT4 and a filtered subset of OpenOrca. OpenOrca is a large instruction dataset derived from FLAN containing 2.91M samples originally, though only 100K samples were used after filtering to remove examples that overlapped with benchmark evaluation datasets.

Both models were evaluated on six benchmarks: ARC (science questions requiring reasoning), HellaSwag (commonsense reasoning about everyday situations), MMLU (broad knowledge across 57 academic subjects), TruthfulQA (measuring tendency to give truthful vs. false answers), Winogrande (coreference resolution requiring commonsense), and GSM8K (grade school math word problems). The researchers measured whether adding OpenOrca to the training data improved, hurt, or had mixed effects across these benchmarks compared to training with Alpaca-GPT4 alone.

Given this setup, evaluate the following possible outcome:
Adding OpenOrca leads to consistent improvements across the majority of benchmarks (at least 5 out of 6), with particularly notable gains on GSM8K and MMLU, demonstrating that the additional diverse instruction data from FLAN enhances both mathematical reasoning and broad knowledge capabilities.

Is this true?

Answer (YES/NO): NO